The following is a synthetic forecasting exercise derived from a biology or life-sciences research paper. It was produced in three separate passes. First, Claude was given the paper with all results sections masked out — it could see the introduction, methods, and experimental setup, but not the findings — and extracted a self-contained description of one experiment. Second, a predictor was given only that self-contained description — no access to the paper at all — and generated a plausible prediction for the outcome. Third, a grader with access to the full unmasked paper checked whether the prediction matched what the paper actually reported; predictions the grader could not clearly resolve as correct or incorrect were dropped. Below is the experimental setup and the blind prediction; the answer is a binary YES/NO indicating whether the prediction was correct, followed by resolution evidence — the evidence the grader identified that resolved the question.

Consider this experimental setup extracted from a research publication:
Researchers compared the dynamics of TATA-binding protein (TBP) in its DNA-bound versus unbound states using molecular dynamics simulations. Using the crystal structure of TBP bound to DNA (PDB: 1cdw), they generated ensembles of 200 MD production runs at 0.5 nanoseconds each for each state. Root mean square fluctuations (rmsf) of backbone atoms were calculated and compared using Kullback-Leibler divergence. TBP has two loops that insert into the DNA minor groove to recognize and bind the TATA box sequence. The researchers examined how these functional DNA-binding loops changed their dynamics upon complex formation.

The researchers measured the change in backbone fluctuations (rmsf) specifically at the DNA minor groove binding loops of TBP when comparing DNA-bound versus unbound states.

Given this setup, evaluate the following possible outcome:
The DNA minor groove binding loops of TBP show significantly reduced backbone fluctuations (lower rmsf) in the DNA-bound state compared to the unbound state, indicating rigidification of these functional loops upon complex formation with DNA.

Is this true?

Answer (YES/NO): YES